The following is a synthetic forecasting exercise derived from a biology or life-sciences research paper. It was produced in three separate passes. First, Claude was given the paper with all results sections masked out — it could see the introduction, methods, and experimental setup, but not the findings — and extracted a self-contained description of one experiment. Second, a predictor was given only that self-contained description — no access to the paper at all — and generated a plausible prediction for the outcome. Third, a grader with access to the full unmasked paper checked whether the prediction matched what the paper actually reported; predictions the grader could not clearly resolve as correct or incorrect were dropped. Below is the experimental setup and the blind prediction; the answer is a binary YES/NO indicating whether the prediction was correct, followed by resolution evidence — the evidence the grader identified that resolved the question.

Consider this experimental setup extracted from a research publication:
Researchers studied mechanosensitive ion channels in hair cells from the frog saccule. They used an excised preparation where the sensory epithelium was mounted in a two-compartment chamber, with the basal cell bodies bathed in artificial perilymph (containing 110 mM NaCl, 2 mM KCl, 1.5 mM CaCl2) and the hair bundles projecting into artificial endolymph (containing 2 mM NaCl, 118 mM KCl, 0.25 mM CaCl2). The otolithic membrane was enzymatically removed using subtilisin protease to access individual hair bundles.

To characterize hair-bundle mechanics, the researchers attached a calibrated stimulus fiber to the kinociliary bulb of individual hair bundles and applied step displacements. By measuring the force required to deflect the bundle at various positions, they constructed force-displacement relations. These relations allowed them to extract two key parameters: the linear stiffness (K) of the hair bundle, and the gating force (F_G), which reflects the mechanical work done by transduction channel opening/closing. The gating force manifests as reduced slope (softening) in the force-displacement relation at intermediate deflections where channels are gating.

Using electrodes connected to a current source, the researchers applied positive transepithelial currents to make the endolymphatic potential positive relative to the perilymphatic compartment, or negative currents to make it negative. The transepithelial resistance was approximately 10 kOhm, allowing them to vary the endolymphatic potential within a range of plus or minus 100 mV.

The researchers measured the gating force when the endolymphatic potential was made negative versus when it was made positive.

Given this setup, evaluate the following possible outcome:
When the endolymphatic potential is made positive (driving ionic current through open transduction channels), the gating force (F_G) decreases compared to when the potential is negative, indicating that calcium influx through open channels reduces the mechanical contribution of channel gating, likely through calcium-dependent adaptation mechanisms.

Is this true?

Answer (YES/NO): YES